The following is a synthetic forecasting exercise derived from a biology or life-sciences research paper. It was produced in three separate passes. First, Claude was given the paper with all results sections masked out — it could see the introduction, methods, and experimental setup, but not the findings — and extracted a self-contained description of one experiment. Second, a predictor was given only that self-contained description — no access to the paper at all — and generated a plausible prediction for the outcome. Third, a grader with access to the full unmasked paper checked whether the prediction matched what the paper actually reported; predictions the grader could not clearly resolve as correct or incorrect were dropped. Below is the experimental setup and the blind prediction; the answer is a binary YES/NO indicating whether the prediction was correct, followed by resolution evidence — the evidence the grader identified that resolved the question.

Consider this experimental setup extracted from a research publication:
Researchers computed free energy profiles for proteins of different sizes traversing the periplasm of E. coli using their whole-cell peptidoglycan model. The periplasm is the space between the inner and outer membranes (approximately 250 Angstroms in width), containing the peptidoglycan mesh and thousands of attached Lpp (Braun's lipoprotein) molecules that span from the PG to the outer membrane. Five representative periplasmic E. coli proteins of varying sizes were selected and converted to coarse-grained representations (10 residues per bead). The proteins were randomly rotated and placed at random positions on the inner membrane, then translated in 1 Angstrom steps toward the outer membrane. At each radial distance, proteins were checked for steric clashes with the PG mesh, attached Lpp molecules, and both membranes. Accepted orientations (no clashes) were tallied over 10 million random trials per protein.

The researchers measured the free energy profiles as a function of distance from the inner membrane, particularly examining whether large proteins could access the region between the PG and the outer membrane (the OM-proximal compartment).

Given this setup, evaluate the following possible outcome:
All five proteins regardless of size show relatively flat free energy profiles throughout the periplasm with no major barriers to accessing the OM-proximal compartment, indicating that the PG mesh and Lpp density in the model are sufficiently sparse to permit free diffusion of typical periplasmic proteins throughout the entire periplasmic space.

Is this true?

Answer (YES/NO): NO